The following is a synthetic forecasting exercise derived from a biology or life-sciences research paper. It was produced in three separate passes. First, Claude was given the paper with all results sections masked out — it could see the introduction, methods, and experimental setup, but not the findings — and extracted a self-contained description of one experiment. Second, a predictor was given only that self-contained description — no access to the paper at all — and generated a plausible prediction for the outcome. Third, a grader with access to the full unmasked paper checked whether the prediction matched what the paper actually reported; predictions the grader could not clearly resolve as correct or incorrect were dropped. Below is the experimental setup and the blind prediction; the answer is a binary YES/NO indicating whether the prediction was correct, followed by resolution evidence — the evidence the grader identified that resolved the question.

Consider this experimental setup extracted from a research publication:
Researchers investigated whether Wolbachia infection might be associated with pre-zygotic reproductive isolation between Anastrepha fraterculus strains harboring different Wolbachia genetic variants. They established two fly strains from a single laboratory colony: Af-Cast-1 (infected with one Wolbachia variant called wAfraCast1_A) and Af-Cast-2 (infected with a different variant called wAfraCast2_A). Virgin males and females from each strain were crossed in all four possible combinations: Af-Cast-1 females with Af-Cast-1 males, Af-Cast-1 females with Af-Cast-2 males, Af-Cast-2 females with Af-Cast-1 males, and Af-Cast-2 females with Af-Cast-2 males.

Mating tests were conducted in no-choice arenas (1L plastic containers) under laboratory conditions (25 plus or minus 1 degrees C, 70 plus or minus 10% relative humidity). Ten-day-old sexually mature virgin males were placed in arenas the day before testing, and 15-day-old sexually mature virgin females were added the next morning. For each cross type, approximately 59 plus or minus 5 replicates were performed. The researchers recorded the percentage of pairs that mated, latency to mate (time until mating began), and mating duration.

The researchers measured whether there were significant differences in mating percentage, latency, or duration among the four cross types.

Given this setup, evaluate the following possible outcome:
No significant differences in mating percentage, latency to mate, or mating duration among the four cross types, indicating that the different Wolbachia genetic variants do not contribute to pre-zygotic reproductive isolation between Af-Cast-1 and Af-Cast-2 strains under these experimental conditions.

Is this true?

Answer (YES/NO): YES